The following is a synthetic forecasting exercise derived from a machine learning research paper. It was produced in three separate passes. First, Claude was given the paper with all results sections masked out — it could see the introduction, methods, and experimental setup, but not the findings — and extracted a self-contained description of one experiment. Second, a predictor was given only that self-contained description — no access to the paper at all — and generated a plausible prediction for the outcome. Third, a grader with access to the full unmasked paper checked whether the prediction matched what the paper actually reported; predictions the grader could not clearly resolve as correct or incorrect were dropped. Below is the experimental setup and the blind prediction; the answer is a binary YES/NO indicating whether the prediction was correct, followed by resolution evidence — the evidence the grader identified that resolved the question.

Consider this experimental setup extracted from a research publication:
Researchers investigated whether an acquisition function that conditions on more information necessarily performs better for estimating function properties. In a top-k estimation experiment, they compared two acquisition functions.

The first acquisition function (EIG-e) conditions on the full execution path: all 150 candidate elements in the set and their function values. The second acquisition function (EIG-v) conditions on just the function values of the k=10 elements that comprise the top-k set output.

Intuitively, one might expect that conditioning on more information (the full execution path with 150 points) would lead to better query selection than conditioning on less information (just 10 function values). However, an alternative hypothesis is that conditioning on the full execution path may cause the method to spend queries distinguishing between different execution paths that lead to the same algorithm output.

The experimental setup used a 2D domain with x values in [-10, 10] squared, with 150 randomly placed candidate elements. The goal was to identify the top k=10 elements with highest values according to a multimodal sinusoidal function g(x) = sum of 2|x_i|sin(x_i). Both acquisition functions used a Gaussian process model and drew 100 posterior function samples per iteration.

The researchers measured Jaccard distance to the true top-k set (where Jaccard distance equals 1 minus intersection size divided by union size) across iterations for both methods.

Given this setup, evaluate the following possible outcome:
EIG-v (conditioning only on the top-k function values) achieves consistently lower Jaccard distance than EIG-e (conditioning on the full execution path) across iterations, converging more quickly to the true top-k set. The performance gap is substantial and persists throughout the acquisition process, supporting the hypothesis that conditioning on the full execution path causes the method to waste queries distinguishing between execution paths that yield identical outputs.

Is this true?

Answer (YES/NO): NO